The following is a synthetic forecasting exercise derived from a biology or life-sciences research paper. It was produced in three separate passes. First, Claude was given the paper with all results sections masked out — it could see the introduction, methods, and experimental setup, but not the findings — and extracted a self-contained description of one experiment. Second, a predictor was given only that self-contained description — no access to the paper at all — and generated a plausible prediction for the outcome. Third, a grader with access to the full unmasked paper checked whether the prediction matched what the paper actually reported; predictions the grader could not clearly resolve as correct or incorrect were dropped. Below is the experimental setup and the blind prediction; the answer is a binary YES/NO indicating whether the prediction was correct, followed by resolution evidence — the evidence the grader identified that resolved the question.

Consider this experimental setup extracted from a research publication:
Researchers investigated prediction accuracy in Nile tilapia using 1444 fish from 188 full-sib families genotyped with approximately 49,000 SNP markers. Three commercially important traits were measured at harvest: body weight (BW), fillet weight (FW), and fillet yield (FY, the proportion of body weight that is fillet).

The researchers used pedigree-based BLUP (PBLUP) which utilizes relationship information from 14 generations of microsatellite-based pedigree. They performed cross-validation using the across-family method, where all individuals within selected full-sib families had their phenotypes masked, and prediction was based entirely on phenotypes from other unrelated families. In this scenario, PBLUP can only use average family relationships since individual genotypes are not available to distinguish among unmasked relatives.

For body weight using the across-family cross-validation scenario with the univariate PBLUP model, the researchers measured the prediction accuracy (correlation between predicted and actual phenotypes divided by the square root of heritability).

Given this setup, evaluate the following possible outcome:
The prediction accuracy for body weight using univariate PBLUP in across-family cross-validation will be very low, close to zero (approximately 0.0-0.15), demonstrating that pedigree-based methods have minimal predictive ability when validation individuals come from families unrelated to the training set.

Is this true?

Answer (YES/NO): YES